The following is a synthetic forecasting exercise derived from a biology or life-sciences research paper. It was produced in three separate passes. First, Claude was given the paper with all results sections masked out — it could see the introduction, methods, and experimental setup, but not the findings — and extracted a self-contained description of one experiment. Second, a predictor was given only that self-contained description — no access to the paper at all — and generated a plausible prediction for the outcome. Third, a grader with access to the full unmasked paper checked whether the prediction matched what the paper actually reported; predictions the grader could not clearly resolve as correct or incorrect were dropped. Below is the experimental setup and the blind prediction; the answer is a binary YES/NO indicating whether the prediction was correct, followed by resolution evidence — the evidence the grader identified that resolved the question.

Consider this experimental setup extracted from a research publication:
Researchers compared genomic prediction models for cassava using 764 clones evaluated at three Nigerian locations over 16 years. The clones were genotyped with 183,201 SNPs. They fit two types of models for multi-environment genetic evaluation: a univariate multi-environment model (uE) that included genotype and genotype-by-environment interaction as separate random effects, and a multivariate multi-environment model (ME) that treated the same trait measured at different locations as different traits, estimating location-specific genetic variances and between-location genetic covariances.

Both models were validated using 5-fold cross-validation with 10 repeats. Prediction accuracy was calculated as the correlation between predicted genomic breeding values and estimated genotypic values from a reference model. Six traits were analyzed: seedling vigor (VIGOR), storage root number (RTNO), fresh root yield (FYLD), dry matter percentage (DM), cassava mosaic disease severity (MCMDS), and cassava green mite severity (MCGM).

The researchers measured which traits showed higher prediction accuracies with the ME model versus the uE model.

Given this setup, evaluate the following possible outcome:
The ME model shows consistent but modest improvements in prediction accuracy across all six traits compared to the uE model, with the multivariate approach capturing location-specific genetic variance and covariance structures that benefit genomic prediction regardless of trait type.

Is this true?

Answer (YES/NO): NO